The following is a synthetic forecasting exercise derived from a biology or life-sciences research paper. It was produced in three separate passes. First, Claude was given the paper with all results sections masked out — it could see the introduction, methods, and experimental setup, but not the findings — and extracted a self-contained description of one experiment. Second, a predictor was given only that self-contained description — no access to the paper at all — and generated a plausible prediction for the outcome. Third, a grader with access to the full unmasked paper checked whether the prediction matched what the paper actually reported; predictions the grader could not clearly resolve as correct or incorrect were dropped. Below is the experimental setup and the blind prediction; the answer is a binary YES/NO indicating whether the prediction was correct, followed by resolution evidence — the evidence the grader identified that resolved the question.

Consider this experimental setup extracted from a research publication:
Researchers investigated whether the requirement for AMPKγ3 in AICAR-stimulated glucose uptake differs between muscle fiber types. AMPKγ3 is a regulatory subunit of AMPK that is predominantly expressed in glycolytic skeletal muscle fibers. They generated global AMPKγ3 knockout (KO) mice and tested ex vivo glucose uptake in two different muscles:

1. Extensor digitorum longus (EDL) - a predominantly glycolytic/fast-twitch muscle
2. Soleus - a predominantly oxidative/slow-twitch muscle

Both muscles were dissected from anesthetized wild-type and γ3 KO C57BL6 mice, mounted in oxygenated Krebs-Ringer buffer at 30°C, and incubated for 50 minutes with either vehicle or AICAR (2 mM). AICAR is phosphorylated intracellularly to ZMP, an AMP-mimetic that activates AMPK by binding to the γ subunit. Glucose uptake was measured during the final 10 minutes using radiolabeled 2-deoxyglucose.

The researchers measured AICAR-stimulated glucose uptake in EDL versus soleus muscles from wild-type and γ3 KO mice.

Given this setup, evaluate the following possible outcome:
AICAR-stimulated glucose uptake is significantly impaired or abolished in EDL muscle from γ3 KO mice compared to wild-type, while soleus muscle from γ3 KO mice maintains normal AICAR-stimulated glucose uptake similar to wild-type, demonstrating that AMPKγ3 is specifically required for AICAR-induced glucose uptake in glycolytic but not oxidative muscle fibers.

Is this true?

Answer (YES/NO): YES